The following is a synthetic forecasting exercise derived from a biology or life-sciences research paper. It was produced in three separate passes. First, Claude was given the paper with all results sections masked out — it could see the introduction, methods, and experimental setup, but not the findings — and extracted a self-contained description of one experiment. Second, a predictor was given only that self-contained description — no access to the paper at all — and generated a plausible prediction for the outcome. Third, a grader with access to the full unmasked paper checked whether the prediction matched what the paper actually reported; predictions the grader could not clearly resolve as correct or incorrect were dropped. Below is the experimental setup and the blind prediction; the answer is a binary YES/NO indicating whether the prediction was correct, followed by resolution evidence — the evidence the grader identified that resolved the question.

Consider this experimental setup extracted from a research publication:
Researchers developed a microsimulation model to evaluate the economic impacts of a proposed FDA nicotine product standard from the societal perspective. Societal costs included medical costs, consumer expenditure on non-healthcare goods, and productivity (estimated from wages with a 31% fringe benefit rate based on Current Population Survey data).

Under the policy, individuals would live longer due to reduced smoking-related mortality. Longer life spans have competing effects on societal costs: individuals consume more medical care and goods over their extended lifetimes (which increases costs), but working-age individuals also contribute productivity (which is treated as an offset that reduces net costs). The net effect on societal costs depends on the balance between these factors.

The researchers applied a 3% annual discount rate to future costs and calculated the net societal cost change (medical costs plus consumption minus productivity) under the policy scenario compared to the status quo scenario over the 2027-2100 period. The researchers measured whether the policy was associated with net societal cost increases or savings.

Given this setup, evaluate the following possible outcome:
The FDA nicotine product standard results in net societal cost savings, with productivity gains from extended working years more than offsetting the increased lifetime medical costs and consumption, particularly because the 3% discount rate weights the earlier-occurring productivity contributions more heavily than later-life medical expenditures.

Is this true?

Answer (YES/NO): NO